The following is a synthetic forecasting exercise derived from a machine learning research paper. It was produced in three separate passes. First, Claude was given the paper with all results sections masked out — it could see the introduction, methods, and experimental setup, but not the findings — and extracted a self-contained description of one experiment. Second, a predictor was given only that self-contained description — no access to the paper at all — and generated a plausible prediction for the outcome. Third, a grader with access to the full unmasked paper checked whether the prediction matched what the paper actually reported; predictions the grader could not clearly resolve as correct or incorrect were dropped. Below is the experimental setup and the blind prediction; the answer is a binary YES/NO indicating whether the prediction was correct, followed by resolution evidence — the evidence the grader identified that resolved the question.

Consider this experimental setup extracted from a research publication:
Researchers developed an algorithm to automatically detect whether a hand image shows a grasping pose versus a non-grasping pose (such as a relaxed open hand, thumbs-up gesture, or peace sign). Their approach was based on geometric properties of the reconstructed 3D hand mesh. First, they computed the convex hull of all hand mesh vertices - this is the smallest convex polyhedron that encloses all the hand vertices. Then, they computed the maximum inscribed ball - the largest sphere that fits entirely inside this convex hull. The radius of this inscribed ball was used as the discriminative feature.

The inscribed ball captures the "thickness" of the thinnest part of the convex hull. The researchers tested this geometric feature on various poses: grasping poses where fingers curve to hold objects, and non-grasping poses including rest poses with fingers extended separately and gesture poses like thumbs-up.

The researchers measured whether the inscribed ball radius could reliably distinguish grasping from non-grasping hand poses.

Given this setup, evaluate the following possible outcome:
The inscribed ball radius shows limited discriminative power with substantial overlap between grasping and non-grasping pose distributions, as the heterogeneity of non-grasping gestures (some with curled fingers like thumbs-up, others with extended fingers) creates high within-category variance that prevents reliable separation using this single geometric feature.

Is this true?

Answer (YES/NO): NO